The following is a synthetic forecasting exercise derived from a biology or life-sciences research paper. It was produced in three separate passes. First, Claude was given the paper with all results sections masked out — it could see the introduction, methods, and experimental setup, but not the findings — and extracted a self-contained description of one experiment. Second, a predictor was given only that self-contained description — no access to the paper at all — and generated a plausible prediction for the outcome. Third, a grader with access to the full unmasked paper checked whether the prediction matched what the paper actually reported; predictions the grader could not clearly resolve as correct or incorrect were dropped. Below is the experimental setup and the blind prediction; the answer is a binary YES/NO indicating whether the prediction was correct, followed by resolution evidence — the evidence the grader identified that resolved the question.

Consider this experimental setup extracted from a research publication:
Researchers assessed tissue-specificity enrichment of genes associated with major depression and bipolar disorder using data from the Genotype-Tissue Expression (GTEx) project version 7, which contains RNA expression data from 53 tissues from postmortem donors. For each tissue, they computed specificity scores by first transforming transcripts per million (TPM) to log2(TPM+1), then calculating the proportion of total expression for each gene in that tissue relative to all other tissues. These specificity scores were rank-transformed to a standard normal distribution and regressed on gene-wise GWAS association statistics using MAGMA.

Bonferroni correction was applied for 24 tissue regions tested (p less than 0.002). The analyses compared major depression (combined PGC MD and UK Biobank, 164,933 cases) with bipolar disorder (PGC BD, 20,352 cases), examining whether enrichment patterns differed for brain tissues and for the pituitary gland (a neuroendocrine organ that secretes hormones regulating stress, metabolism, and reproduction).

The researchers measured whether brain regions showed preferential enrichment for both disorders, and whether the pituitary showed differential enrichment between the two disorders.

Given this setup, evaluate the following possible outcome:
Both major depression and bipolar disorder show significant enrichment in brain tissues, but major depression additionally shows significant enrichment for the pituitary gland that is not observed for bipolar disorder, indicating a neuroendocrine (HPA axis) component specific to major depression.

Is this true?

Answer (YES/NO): NO